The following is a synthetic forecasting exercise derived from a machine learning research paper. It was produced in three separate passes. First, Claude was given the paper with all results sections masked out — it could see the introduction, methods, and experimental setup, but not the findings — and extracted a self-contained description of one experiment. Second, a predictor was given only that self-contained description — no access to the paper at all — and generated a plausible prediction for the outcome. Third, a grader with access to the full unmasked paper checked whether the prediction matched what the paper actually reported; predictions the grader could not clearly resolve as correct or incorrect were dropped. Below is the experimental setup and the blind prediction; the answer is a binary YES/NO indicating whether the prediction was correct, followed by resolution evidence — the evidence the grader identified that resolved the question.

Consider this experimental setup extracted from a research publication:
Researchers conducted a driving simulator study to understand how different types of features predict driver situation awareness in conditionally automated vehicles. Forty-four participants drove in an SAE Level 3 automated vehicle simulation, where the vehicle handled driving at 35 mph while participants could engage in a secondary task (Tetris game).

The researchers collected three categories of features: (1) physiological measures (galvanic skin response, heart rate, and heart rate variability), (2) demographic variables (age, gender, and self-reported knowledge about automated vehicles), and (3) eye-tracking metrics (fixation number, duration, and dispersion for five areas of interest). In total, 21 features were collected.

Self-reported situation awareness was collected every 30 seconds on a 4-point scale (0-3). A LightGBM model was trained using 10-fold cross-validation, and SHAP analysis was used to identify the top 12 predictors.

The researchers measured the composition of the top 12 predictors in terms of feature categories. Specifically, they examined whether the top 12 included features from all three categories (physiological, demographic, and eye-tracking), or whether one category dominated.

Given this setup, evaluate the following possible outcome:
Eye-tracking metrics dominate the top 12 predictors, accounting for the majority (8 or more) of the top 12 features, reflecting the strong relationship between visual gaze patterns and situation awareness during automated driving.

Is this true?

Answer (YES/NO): NO